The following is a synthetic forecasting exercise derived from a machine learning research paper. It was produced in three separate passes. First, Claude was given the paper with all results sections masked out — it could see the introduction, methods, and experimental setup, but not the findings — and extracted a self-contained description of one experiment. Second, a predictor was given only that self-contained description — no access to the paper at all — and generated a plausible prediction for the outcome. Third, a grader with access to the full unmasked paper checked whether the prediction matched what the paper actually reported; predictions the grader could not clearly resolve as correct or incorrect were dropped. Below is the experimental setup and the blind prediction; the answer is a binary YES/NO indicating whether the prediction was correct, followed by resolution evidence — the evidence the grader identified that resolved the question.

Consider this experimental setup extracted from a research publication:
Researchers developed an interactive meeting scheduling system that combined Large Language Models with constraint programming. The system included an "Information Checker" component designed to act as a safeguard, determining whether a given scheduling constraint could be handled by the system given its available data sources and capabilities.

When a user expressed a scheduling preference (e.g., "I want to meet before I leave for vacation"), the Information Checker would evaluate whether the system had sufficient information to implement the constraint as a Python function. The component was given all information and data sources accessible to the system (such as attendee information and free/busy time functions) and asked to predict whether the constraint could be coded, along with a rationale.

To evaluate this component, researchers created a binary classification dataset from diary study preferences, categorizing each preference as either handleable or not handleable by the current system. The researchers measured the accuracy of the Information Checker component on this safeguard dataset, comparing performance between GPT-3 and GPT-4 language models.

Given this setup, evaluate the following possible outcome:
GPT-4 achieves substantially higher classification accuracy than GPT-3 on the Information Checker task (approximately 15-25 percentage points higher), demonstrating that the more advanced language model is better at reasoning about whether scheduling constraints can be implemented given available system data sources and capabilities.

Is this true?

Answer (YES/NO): NO